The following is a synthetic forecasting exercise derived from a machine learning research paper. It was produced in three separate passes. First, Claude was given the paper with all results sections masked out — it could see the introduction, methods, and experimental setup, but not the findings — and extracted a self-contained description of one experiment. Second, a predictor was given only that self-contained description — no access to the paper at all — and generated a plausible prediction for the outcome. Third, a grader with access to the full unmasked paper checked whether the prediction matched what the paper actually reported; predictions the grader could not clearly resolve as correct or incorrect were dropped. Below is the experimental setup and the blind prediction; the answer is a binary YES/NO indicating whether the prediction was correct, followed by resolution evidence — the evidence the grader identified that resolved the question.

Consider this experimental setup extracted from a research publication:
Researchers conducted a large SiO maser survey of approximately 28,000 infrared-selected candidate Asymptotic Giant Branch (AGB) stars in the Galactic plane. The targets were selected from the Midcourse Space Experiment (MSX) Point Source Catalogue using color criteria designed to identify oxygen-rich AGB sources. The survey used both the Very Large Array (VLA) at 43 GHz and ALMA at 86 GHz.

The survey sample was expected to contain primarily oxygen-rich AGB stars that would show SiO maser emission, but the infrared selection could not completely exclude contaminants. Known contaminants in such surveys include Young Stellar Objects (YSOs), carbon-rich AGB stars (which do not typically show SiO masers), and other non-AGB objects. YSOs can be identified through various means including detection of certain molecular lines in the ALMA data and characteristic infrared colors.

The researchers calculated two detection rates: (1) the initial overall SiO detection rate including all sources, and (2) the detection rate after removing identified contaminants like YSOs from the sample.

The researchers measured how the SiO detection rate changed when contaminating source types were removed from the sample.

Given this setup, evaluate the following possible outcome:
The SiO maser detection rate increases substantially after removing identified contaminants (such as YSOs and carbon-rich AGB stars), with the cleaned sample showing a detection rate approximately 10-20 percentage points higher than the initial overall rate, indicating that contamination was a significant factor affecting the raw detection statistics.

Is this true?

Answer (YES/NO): YES